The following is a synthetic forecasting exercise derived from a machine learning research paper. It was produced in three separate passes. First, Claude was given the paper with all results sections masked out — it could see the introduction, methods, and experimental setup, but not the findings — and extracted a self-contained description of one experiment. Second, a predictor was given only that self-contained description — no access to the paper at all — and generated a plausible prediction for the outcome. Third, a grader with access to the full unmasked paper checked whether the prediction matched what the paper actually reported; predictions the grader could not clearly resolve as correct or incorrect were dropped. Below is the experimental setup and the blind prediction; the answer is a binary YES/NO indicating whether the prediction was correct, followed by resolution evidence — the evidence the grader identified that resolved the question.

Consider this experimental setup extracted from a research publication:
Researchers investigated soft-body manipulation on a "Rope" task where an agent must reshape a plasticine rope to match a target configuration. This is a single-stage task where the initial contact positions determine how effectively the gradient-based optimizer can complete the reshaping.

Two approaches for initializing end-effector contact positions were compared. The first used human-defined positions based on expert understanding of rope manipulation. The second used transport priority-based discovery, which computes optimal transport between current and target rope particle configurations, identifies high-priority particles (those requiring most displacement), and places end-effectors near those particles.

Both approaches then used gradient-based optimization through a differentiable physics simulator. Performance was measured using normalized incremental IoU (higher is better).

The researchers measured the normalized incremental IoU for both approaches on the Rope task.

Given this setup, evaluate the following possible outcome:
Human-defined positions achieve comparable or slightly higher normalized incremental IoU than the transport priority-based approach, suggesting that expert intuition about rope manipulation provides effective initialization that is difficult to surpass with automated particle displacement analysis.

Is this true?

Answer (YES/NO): NO